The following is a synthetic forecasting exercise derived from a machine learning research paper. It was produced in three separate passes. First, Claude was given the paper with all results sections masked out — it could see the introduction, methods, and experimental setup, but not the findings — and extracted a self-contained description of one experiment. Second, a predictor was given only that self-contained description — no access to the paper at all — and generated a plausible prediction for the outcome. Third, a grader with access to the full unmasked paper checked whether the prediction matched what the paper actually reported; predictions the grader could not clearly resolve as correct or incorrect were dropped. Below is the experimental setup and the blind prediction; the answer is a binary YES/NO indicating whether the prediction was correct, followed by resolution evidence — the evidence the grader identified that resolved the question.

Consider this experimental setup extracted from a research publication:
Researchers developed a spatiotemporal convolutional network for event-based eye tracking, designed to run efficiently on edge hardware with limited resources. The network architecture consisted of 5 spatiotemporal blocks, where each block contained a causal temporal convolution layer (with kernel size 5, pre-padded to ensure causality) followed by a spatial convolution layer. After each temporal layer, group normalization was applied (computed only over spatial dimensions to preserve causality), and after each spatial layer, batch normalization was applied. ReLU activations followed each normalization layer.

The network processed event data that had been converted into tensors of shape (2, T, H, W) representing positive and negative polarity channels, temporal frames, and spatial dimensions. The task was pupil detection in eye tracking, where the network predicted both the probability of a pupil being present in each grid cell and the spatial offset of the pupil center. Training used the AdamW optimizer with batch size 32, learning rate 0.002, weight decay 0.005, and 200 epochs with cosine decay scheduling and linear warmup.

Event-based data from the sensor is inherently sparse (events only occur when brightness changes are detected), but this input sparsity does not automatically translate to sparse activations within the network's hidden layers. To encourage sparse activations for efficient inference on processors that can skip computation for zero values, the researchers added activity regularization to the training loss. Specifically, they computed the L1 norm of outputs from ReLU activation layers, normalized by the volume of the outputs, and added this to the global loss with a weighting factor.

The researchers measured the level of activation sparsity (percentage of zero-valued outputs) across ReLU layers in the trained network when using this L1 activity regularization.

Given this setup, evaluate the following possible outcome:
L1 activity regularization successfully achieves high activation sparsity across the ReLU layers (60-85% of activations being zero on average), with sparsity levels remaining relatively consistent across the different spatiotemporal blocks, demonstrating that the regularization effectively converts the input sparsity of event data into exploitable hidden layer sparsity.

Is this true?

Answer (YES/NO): NO